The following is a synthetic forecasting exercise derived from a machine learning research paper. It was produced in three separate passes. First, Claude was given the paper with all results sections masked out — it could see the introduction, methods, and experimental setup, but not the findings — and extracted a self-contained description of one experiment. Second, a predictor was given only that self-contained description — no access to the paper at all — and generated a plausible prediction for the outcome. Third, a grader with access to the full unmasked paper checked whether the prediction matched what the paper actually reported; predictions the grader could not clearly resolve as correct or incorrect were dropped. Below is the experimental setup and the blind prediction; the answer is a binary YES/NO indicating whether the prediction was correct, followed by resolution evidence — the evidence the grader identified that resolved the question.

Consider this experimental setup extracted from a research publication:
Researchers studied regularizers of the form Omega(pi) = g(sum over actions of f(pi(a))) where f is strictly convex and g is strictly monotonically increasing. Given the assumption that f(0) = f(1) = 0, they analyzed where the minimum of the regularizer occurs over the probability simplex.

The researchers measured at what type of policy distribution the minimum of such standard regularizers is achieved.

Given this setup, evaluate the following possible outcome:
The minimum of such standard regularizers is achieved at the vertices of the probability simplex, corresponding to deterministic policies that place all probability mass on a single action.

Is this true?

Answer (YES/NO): NO